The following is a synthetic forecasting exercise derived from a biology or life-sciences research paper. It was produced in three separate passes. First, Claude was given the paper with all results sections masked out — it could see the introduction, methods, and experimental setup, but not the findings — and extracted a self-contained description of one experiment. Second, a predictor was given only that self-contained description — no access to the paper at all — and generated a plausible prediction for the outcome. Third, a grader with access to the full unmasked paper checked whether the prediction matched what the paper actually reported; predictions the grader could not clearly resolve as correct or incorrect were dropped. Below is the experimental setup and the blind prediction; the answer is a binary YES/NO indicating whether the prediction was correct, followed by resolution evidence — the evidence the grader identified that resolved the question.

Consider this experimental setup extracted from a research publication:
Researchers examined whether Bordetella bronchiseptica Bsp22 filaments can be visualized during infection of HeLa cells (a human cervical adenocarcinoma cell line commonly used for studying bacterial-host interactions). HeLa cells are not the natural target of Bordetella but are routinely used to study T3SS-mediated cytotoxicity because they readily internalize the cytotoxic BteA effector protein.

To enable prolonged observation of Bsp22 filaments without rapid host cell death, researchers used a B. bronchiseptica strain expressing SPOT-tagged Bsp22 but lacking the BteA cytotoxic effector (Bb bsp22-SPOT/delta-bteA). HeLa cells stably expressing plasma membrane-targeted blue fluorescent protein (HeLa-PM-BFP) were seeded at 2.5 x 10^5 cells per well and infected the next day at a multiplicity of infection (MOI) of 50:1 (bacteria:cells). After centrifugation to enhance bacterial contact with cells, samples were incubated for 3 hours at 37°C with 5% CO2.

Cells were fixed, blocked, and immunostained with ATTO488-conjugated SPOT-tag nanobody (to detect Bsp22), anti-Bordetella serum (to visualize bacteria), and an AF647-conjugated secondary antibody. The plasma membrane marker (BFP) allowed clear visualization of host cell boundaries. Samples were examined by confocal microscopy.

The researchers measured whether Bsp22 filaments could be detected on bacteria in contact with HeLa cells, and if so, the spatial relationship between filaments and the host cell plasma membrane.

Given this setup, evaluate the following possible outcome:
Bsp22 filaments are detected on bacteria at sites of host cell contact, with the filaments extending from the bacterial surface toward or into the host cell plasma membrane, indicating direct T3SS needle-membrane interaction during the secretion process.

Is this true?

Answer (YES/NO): NO